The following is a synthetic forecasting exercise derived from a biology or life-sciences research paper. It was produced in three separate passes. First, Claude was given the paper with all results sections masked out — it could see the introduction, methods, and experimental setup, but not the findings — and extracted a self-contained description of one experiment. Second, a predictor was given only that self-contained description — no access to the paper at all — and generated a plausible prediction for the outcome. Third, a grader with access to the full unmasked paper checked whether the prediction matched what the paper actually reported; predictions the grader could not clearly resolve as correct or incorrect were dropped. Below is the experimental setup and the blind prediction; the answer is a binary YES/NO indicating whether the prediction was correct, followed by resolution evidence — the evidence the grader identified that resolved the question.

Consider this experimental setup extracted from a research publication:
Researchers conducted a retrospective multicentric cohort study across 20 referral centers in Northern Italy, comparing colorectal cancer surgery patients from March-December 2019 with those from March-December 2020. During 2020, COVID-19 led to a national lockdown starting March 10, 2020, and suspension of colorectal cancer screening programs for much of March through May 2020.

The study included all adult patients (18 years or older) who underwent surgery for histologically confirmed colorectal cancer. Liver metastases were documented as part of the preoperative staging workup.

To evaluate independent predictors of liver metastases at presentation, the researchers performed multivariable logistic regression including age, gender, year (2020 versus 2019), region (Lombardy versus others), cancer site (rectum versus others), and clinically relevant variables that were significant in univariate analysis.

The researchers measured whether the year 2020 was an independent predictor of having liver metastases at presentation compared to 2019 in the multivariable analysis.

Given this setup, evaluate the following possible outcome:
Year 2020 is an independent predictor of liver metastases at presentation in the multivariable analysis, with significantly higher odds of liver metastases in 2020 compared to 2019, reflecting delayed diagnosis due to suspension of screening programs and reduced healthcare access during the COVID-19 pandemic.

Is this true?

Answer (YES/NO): NO